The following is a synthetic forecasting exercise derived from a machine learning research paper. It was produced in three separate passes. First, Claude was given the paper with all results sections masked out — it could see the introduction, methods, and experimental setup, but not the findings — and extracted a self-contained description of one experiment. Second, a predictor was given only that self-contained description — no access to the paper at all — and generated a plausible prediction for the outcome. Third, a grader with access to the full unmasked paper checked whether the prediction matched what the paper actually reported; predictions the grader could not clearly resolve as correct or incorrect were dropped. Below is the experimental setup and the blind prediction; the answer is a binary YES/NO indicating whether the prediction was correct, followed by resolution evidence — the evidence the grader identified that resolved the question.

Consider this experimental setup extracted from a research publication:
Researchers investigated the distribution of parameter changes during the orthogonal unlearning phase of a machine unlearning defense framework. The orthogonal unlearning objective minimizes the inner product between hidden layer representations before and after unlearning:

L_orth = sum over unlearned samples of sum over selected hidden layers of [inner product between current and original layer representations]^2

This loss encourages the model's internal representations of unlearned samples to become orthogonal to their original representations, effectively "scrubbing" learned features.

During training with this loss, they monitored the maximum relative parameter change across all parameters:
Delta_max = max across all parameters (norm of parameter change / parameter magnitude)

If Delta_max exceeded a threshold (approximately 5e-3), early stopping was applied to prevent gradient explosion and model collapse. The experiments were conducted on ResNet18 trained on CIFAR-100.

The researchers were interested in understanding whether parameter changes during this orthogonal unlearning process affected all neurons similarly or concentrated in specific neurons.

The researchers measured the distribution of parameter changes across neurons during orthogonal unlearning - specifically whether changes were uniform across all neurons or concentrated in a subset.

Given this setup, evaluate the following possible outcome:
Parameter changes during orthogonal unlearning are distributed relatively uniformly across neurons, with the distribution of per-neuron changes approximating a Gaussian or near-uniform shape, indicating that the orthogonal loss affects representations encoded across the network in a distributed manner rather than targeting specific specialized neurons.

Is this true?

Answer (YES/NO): NO